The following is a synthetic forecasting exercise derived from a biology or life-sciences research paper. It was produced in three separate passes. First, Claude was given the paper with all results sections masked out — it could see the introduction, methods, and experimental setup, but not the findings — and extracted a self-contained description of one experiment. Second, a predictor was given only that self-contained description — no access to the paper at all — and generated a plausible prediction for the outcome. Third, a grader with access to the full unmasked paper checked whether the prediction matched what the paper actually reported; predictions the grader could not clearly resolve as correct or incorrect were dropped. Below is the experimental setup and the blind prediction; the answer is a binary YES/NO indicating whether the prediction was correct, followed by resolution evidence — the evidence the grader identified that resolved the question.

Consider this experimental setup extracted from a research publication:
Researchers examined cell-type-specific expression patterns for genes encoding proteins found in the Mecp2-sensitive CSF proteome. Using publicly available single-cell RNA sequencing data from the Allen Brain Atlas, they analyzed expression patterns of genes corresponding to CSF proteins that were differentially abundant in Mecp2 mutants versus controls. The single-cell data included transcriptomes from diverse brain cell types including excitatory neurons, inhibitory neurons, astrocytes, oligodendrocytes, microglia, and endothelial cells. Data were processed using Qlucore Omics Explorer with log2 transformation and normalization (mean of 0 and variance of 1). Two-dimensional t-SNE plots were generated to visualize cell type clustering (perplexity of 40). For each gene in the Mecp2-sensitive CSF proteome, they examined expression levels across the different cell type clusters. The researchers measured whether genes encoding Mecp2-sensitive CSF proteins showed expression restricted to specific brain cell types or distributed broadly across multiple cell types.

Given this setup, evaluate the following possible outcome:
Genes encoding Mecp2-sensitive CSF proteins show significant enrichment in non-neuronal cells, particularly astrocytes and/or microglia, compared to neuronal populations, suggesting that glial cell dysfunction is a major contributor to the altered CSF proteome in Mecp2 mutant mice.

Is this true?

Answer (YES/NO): NO